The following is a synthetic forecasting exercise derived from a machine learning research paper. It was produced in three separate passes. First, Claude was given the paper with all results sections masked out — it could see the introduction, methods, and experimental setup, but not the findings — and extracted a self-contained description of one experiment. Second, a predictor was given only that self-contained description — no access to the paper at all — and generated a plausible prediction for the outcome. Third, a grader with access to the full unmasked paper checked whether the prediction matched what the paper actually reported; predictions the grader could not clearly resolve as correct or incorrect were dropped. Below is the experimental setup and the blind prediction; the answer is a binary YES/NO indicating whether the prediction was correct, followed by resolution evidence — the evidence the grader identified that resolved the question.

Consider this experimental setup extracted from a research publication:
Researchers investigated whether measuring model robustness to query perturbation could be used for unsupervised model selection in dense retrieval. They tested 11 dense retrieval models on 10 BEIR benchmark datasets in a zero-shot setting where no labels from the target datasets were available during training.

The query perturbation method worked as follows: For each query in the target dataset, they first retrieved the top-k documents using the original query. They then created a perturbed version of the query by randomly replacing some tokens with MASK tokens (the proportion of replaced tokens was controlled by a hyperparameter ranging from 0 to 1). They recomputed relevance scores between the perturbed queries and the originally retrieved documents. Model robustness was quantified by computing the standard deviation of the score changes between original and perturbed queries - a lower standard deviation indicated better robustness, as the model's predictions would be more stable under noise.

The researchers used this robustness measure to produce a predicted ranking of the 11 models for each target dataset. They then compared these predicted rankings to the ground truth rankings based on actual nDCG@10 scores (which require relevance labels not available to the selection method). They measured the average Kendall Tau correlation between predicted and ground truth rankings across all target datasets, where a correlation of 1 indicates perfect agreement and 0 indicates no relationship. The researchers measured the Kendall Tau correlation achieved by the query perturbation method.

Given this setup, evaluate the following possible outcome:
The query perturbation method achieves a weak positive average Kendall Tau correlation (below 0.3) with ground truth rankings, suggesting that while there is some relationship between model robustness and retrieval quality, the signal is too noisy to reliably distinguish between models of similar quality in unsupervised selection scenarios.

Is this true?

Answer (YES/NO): YES